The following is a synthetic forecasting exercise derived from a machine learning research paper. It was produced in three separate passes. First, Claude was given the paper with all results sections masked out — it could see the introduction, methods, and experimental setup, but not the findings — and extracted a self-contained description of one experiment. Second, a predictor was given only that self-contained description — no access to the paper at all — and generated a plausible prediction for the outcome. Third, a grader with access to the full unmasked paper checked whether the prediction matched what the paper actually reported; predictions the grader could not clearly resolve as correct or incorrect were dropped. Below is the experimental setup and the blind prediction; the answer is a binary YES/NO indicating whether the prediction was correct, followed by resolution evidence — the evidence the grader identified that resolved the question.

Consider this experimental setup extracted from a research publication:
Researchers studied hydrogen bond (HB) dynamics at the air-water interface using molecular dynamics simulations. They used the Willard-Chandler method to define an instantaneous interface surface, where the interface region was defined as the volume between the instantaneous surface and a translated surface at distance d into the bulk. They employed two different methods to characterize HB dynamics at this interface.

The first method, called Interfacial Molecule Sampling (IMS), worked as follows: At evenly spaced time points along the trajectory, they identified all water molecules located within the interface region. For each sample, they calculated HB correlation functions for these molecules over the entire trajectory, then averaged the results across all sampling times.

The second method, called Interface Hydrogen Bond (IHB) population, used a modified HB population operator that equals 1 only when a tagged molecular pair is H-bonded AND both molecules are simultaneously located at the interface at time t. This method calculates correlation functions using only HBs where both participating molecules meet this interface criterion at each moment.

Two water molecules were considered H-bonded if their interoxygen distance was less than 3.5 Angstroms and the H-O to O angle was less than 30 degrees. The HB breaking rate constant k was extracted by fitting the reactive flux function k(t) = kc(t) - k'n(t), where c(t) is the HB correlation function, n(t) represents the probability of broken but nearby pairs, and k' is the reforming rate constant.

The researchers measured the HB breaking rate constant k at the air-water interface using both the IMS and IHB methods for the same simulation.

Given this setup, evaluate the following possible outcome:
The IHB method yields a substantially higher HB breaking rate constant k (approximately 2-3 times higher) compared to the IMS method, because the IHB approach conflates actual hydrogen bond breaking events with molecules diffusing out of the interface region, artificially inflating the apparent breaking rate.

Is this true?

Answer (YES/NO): NO